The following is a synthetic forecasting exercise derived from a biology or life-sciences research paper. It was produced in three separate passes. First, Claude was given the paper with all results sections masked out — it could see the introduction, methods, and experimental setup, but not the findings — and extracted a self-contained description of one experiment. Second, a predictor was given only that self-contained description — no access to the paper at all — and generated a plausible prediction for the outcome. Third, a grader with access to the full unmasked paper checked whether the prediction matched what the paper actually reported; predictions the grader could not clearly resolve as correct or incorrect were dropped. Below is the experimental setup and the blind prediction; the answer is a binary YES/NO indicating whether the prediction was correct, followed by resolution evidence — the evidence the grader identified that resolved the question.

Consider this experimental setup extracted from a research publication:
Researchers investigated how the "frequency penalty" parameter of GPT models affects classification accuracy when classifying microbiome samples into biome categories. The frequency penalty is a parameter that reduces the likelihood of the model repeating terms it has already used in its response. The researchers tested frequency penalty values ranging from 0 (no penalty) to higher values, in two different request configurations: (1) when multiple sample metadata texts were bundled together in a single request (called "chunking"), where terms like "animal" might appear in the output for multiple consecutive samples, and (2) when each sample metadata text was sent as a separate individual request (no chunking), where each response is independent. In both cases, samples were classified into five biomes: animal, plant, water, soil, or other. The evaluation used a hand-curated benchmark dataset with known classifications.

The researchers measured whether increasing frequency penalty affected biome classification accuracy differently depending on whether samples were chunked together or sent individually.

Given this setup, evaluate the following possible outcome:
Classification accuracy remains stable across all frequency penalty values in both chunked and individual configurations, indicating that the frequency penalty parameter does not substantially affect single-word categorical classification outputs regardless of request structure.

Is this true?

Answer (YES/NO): NO